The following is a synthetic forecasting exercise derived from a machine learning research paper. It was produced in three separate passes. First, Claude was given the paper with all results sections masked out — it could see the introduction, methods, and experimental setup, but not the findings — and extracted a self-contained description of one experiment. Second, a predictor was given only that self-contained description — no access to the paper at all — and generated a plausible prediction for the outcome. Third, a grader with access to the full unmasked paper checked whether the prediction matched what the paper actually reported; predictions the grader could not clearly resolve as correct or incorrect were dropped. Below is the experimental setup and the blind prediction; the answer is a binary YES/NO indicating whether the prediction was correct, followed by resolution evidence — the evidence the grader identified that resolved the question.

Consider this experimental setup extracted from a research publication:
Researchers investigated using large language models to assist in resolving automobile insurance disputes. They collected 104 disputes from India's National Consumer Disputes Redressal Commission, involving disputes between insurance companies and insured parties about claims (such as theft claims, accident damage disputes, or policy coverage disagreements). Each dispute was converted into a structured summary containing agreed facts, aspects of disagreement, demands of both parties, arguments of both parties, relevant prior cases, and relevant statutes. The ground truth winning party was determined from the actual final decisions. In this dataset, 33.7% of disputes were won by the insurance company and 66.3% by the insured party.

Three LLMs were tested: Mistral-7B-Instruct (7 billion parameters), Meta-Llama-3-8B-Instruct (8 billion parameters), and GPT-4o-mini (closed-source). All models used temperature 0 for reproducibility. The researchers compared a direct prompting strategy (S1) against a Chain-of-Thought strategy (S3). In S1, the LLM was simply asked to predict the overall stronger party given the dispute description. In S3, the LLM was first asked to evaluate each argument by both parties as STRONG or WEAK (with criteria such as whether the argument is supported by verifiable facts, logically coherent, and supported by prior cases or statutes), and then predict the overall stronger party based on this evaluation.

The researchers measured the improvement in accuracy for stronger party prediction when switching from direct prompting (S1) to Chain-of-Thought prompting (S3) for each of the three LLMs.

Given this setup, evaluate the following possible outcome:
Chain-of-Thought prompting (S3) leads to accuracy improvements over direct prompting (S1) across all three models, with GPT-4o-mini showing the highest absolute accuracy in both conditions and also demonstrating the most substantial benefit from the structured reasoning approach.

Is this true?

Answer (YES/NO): NO